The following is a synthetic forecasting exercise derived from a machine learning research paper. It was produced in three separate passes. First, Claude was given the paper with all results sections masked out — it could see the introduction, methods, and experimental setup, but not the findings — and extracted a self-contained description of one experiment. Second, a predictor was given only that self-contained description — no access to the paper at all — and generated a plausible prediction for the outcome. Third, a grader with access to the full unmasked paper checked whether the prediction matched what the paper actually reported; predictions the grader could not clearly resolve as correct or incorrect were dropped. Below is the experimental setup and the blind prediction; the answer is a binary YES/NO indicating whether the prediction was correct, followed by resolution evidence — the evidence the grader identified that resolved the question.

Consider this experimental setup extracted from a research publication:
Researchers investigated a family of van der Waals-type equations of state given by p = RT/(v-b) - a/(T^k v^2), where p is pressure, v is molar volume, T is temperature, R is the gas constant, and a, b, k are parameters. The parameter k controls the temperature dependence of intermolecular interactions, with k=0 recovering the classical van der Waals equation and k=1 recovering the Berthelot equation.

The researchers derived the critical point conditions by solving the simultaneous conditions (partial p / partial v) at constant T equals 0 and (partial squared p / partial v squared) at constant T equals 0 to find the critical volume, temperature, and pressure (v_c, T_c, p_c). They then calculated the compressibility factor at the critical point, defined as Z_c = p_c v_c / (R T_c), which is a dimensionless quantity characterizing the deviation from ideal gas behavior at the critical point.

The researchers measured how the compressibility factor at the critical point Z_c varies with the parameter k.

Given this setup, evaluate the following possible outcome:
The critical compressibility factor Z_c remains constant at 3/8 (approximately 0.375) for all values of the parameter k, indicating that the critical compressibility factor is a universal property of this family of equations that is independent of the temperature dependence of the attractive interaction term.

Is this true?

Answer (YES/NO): YES